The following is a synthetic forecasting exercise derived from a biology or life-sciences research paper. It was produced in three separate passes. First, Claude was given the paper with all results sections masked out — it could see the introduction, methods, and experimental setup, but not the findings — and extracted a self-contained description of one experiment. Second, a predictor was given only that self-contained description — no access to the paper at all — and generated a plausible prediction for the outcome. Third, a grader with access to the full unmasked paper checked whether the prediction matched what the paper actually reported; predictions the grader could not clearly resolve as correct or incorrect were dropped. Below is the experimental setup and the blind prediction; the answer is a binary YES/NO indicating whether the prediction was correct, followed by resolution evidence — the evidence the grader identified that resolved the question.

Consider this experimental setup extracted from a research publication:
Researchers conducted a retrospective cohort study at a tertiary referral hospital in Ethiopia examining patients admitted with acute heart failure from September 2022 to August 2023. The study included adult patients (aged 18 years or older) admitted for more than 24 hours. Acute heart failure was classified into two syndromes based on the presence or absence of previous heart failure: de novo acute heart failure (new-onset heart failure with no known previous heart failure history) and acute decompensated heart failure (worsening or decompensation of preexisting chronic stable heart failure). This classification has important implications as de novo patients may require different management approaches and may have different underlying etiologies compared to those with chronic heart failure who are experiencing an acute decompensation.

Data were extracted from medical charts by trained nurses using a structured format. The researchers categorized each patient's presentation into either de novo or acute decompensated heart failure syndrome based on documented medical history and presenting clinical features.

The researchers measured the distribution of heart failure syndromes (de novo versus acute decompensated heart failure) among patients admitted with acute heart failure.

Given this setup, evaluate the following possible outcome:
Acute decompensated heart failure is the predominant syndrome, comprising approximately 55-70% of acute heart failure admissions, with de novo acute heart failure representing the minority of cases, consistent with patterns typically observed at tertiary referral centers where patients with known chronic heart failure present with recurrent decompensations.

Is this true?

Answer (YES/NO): YES